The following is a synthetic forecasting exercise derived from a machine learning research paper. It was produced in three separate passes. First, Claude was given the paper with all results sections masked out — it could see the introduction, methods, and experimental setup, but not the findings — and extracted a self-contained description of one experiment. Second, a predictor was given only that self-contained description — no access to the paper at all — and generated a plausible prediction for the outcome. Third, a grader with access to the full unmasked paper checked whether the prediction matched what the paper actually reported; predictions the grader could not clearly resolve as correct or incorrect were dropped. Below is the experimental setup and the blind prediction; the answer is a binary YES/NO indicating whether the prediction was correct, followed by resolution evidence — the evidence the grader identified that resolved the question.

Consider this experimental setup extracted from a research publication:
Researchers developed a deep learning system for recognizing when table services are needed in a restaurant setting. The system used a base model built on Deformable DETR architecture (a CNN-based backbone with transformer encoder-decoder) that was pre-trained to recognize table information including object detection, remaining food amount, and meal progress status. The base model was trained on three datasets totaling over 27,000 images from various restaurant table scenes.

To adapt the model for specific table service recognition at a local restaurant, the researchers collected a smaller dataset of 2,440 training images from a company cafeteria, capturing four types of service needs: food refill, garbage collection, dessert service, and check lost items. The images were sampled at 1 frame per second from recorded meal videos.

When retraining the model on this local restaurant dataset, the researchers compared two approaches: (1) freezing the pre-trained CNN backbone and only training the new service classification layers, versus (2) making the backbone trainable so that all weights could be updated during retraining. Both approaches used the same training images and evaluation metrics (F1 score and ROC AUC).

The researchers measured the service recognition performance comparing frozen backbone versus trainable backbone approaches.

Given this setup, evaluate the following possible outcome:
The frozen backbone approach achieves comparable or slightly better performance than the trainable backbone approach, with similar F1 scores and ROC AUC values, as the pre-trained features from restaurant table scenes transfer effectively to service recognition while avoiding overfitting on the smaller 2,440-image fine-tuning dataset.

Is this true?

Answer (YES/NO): YES